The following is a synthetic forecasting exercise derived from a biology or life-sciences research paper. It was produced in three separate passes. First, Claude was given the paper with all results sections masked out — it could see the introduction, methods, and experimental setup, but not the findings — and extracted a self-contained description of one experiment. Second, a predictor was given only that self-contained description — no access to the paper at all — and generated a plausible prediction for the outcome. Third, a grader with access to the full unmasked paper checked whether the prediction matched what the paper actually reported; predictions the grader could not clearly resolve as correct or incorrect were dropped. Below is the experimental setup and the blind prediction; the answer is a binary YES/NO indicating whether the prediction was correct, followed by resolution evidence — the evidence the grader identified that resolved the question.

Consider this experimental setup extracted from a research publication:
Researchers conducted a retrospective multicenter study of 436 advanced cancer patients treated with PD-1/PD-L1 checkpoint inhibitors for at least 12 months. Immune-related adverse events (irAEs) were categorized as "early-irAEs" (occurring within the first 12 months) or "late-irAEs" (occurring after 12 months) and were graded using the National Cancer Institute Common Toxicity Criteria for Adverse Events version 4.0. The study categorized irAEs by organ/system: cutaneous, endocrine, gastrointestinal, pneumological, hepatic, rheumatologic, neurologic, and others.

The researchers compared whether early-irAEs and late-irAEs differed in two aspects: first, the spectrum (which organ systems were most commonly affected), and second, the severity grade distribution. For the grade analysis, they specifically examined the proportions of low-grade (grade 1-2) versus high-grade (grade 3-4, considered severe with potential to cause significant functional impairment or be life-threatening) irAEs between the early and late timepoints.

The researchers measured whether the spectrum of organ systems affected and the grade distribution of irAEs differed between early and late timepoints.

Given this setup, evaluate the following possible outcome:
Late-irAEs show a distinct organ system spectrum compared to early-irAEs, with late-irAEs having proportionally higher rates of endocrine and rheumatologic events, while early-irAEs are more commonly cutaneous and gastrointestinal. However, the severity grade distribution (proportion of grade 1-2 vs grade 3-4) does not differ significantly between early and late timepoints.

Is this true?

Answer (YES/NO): NO